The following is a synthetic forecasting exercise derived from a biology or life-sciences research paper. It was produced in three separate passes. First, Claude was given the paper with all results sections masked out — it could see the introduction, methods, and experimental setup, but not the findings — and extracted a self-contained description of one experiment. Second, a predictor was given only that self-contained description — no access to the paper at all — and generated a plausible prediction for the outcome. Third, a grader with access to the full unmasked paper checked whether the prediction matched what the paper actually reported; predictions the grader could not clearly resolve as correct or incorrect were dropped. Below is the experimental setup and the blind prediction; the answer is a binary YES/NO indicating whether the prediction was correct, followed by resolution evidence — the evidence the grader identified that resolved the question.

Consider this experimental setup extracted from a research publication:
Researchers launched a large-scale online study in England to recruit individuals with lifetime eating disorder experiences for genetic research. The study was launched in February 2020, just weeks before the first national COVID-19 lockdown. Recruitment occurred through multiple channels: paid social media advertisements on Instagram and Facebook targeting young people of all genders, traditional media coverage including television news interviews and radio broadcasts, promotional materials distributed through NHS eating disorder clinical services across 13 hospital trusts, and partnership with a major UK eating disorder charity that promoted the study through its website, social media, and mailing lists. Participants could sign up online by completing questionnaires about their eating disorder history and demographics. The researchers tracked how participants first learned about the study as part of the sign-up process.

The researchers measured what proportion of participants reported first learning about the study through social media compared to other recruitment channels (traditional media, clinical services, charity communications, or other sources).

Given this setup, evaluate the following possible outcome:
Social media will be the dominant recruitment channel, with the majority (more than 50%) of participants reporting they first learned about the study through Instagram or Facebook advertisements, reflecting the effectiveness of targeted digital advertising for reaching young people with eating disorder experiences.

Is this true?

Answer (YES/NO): YES